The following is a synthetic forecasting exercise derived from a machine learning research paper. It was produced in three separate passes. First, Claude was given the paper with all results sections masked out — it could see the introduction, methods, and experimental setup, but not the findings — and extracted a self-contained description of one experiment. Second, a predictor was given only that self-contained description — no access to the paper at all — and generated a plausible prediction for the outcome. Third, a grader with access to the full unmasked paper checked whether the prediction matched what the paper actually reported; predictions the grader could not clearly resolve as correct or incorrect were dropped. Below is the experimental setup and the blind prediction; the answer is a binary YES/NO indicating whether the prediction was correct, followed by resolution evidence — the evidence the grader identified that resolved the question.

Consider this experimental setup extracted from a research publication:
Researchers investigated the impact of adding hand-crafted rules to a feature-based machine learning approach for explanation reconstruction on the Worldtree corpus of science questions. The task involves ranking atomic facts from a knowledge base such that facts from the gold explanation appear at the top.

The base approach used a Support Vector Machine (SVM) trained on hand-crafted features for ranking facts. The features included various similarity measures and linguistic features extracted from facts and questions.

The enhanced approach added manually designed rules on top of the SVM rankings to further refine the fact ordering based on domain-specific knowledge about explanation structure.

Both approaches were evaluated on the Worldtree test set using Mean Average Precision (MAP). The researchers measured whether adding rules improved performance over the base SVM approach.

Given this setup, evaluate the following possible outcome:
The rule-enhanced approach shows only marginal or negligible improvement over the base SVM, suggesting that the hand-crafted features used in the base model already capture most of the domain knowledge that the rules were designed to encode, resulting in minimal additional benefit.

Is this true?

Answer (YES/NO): NO